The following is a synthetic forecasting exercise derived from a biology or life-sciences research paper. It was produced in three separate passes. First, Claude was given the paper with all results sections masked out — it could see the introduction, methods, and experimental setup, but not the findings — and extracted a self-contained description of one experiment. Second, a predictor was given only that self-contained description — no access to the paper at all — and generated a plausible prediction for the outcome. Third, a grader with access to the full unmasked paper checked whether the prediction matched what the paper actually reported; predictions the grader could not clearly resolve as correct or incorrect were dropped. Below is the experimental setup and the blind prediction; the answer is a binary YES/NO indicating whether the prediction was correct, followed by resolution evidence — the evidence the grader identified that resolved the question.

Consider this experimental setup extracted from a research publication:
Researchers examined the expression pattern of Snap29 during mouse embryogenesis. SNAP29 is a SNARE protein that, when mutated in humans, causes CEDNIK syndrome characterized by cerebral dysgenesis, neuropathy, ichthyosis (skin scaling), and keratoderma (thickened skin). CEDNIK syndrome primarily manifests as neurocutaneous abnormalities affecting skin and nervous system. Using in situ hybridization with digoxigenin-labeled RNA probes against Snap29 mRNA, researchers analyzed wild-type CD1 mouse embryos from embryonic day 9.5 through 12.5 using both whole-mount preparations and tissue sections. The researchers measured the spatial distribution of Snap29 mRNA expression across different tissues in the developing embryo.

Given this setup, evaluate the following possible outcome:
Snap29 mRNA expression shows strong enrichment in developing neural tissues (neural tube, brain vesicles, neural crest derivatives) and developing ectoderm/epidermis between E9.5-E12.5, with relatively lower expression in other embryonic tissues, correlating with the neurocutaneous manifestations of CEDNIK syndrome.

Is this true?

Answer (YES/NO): NO